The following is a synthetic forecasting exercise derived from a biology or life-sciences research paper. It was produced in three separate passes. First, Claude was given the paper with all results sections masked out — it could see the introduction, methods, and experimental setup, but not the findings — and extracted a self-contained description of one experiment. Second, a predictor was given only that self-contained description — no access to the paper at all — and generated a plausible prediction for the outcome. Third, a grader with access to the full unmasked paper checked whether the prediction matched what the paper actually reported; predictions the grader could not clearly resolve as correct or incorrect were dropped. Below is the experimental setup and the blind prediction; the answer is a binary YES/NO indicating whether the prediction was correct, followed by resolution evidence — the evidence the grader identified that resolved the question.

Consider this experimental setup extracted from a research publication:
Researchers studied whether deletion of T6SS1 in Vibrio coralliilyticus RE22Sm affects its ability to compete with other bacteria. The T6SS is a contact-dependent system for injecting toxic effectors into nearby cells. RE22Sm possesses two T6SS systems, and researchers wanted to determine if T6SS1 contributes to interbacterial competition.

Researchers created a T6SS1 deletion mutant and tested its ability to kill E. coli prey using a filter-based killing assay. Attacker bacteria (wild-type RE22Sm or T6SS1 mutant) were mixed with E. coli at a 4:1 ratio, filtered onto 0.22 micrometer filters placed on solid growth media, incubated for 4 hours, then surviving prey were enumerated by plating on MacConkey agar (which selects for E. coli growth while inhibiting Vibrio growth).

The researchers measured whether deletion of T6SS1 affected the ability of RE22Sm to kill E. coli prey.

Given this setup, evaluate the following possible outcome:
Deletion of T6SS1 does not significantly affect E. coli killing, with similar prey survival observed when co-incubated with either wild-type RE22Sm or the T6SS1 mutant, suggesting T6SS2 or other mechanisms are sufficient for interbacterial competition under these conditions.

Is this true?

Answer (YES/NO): NO